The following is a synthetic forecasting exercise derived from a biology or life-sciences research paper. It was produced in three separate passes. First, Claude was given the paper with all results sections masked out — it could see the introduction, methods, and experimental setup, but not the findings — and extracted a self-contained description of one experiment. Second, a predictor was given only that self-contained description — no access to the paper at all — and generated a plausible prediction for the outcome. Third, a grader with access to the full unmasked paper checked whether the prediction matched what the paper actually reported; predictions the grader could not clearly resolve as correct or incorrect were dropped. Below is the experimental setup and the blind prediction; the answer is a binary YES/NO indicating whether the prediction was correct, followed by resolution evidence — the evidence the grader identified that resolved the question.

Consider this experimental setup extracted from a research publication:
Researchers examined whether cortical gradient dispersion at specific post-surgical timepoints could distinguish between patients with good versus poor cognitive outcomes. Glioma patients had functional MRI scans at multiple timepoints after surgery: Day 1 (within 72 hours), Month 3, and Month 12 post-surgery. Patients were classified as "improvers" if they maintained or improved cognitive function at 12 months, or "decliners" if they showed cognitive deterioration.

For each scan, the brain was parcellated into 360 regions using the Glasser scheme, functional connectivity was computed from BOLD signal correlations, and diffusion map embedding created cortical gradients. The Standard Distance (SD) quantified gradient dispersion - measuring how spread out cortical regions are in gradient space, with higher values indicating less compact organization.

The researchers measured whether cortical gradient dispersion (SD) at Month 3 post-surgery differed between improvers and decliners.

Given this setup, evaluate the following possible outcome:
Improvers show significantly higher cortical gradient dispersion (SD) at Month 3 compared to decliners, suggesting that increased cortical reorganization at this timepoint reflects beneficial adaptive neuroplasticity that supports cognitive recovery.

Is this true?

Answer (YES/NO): NO